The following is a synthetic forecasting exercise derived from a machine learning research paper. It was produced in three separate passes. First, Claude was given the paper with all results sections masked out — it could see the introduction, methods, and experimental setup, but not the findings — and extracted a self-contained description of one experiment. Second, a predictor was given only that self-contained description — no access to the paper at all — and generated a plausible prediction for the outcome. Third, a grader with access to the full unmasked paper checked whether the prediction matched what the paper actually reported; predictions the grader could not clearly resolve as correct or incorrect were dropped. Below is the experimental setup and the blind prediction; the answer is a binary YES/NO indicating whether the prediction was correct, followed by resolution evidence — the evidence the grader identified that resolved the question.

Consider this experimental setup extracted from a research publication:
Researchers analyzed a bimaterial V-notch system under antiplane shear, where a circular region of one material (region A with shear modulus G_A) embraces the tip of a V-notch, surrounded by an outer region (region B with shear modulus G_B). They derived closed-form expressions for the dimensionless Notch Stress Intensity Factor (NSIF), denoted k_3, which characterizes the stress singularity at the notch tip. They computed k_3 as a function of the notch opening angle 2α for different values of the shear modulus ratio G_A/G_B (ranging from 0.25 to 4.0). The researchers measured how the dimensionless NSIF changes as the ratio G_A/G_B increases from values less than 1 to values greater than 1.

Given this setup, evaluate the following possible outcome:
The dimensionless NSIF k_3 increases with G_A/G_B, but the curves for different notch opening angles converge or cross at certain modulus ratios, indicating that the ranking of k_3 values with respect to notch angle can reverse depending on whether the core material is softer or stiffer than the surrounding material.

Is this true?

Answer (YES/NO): NO